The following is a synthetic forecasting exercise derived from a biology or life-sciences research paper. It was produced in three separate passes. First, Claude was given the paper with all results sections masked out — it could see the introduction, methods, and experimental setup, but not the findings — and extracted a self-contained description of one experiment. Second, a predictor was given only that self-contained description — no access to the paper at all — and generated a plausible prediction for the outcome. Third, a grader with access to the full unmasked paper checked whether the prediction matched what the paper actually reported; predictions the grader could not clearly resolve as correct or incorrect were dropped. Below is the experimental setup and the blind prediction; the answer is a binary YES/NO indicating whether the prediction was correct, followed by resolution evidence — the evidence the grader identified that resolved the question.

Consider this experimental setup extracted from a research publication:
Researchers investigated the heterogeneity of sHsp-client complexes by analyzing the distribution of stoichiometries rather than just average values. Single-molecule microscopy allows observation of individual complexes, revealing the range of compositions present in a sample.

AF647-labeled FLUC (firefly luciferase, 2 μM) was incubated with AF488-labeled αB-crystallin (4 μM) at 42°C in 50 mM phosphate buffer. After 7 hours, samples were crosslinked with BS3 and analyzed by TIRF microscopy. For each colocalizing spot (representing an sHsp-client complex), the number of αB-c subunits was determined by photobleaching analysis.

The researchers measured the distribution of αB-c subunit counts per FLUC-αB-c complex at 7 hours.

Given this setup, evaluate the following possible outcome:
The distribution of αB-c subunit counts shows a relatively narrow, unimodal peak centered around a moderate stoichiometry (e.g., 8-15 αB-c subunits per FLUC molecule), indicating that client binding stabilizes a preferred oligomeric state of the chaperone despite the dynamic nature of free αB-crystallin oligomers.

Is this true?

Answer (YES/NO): NO